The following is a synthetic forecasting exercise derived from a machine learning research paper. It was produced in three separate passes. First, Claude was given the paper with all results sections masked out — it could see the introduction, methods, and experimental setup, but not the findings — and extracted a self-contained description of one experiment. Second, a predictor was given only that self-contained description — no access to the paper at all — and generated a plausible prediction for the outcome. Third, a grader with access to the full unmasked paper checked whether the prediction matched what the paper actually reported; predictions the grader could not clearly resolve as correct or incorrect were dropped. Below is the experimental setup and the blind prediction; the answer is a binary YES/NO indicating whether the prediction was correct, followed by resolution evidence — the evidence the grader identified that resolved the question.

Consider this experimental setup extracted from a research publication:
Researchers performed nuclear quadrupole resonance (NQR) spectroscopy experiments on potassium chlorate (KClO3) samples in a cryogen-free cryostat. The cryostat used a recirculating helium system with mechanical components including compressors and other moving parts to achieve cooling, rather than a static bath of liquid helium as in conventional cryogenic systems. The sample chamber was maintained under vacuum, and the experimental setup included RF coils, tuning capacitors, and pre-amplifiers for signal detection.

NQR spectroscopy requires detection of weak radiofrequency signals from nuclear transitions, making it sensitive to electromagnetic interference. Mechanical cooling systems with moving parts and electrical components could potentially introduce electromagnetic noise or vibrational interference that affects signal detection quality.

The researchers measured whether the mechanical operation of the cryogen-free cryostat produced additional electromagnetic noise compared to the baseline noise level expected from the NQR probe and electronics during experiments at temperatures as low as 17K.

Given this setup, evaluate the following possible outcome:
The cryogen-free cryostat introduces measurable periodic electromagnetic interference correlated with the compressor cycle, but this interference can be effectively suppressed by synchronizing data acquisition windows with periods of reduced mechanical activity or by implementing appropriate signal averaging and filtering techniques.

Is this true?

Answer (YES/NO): NO